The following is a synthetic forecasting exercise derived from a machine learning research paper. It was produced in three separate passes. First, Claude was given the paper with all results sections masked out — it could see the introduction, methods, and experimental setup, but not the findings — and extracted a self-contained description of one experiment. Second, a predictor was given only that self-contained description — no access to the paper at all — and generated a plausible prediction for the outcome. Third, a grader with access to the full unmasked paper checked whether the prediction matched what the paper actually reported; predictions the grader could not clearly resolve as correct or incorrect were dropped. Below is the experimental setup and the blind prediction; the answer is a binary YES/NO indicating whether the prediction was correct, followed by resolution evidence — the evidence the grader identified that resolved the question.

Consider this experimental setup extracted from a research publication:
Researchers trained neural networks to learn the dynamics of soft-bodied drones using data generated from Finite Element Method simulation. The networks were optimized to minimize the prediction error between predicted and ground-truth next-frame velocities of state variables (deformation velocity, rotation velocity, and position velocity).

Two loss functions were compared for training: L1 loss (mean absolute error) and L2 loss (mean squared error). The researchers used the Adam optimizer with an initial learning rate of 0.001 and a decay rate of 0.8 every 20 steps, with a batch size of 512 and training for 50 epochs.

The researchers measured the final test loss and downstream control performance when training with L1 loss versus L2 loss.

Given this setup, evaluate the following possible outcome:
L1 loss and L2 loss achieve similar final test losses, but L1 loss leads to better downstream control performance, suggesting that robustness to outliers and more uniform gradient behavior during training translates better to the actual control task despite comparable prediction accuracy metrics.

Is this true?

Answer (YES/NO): NO